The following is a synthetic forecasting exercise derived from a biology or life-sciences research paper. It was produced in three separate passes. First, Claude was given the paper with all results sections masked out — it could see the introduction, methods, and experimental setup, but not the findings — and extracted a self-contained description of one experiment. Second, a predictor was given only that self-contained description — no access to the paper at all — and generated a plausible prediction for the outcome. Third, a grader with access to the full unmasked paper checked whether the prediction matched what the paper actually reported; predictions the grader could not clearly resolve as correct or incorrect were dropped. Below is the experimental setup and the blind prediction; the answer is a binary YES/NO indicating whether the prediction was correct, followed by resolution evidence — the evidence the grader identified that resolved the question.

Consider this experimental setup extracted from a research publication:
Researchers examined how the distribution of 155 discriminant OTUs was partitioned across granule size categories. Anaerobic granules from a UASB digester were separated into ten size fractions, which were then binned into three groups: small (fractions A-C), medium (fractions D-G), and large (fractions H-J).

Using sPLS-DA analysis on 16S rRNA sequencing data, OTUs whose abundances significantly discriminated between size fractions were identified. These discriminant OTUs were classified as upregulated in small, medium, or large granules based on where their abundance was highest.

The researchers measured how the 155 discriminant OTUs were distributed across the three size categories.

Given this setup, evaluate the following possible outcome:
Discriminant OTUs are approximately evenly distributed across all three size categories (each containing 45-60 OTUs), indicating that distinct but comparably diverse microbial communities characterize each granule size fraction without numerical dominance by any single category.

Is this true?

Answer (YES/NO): NO